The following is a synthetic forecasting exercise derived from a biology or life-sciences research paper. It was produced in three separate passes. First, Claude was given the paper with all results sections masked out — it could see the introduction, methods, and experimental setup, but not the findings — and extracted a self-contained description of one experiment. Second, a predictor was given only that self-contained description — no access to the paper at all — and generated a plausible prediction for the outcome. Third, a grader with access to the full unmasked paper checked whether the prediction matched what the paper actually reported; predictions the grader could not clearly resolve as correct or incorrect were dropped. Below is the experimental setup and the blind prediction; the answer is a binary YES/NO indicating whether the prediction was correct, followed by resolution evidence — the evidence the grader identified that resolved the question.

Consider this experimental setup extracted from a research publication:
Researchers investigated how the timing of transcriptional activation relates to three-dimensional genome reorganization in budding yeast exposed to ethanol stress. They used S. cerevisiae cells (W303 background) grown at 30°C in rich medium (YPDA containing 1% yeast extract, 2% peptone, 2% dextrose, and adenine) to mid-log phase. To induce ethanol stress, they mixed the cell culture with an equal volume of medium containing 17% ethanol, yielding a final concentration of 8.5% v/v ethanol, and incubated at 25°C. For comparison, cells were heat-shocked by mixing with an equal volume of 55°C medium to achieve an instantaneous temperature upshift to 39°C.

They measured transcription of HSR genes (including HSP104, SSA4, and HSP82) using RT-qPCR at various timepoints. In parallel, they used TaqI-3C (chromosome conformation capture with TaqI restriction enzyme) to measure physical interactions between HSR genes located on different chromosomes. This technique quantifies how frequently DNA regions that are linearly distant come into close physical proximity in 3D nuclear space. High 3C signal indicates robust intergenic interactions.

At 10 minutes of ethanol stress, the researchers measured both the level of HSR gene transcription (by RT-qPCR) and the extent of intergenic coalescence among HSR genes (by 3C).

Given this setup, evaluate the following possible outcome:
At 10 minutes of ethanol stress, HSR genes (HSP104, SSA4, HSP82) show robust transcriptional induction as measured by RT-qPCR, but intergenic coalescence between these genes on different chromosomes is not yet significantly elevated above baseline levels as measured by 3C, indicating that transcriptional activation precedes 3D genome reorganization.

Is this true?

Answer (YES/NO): NO